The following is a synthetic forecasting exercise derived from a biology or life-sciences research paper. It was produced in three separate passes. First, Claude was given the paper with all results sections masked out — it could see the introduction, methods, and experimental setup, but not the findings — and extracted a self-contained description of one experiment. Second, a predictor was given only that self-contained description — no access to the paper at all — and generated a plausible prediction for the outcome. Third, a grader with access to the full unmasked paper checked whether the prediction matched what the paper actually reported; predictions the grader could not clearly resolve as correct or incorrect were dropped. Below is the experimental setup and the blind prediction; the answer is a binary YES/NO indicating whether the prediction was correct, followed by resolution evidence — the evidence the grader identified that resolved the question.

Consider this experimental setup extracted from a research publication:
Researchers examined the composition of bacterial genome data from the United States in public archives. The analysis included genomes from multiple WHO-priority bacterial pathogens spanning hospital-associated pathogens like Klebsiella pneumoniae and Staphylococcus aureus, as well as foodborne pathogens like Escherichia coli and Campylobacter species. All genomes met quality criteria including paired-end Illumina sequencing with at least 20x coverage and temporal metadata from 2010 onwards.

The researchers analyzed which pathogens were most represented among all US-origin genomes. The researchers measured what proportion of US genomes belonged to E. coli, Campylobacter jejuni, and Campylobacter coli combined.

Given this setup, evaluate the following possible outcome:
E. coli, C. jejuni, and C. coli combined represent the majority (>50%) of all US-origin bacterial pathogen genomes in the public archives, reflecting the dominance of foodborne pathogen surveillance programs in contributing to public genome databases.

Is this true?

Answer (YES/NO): YES